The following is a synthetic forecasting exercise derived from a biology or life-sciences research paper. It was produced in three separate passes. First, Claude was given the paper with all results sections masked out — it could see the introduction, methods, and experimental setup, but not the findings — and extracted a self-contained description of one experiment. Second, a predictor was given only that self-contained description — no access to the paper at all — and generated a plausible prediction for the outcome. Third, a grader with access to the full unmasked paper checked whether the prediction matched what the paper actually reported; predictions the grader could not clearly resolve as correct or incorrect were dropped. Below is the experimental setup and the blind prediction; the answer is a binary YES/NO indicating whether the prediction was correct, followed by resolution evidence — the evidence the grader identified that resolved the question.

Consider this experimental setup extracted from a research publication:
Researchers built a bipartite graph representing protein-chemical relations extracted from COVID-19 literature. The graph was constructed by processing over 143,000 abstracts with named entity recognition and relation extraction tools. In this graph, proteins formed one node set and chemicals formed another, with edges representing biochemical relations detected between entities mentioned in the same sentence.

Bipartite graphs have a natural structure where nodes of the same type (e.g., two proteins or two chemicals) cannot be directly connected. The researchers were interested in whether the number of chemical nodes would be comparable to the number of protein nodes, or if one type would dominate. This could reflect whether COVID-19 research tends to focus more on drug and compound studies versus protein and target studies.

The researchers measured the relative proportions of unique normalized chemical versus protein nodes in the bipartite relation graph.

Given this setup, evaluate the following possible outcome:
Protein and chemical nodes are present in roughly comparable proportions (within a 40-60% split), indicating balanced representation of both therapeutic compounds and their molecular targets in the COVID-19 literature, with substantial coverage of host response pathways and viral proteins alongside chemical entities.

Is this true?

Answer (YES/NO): YES